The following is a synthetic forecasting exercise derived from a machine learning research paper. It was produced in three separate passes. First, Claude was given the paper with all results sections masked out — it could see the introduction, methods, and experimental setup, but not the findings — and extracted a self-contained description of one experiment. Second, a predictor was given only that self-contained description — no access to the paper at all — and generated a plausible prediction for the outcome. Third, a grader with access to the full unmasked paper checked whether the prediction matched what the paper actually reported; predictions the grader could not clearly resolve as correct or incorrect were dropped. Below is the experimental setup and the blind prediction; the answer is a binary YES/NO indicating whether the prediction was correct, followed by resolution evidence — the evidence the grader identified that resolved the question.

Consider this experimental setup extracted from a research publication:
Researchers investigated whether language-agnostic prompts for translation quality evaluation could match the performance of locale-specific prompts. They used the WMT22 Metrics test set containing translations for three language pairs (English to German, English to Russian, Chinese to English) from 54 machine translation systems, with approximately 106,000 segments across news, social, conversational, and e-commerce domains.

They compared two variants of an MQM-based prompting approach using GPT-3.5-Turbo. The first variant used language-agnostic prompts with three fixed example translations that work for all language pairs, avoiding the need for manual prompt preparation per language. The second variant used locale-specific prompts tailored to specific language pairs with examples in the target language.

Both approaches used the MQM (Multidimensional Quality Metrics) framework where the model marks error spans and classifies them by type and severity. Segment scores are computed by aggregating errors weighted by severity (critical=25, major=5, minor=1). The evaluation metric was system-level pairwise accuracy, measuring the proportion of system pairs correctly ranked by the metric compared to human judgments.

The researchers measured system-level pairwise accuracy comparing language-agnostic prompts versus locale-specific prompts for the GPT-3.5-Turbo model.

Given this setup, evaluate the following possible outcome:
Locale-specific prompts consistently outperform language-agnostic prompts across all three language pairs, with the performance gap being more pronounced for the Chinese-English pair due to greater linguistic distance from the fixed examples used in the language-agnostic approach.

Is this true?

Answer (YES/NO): NO